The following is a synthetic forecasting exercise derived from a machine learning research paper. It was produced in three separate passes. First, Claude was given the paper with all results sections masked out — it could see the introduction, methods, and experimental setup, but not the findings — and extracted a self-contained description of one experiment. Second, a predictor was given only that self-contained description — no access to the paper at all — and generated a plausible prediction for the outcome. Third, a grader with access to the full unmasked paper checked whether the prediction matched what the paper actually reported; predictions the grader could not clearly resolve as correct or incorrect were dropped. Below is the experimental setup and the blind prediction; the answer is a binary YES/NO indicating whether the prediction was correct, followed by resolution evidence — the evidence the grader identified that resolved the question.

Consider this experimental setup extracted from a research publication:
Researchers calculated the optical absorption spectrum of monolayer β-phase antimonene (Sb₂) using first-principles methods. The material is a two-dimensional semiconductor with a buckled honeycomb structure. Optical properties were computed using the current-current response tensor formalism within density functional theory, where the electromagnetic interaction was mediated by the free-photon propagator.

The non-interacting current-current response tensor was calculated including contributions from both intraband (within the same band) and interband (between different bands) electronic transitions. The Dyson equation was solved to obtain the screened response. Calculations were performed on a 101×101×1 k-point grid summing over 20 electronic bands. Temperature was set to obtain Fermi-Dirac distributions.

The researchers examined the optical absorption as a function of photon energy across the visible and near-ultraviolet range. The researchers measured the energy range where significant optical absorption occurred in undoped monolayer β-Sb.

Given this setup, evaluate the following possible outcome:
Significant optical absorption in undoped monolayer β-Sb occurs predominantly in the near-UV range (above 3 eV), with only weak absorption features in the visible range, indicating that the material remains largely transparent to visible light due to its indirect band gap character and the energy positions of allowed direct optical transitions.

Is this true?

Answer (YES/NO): NO